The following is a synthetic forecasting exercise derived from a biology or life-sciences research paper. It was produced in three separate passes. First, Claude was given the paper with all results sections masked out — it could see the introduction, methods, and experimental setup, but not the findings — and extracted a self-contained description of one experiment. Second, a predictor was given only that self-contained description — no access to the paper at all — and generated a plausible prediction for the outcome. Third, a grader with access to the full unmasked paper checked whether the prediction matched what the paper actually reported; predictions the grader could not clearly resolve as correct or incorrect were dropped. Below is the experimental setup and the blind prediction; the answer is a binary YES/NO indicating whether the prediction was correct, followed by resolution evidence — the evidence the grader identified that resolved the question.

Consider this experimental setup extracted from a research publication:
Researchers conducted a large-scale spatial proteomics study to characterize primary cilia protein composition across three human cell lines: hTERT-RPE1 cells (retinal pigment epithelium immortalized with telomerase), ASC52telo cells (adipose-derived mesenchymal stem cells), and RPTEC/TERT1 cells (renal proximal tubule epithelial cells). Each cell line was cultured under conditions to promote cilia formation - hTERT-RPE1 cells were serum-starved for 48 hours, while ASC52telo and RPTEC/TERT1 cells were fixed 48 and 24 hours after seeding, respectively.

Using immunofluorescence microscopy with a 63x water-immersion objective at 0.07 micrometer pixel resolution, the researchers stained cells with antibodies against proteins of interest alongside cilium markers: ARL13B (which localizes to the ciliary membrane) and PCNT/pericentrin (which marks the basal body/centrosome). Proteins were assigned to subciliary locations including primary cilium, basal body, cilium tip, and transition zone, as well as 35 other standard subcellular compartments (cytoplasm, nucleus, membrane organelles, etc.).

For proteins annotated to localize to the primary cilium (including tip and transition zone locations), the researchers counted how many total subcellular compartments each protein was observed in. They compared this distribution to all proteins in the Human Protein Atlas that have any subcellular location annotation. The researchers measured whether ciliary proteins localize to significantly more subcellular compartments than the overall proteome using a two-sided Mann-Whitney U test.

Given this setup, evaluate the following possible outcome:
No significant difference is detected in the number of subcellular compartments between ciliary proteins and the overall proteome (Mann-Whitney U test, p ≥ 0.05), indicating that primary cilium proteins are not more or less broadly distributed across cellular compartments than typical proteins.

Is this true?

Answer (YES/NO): NO